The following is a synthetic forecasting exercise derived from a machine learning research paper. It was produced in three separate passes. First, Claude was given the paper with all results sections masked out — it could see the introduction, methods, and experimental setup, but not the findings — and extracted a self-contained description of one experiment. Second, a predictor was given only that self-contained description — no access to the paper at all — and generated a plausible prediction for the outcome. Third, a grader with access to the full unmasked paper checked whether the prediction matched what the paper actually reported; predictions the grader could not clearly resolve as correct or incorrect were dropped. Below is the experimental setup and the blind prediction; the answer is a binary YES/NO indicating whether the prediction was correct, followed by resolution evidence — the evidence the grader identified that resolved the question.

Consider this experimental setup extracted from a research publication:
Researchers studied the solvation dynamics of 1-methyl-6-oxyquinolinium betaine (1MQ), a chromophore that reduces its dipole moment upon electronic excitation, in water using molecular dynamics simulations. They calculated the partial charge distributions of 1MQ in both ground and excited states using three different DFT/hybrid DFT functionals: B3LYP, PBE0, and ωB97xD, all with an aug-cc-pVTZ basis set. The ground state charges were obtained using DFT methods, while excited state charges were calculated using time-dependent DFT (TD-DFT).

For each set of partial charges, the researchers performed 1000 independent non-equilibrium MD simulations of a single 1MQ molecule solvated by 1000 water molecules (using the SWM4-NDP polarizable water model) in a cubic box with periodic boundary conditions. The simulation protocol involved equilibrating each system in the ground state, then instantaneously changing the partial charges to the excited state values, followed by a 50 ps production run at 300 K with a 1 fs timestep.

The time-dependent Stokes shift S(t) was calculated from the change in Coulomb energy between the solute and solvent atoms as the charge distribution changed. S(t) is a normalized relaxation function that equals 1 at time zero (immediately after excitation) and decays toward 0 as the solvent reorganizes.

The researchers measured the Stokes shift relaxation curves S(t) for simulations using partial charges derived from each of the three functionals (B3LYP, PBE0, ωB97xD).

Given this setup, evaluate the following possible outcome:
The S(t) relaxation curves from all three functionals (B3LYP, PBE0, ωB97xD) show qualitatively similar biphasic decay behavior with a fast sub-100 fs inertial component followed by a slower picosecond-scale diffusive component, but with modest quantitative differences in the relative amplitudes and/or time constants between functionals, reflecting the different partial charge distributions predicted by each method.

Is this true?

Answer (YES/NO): NO